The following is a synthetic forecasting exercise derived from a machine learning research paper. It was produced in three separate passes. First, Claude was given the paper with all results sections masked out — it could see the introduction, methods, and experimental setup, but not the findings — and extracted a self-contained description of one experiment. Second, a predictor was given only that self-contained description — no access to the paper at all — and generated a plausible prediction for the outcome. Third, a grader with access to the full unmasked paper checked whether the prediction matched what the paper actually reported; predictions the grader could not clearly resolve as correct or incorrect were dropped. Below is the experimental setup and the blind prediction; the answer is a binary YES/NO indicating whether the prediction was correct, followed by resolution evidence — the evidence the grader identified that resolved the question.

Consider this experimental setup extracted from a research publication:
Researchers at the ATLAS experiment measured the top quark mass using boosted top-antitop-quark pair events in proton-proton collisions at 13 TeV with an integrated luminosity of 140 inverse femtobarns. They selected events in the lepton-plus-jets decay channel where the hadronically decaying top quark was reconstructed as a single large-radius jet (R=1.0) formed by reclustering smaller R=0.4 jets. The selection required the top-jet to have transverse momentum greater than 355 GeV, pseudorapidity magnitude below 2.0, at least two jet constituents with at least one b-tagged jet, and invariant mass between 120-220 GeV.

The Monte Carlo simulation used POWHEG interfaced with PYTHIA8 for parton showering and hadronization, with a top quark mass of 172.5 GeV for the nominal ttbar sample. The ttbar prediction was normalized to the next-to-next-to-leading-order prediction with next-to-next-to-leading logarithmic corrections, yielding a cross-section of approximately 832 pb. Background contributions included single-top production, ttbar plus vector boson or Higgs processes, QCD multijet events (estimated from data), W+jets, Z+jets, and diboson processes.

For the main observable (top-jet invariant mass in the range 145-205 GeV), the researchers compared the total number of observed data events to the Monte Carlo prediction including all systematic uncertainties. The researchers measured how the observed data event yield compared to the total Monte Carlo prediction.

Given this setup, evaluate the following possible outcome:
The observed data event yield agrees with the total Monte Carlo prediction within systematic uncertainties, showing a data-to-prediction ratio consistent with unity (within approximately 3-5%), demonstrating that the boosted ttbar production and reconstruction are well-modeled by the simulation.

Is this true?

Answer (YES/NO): NO